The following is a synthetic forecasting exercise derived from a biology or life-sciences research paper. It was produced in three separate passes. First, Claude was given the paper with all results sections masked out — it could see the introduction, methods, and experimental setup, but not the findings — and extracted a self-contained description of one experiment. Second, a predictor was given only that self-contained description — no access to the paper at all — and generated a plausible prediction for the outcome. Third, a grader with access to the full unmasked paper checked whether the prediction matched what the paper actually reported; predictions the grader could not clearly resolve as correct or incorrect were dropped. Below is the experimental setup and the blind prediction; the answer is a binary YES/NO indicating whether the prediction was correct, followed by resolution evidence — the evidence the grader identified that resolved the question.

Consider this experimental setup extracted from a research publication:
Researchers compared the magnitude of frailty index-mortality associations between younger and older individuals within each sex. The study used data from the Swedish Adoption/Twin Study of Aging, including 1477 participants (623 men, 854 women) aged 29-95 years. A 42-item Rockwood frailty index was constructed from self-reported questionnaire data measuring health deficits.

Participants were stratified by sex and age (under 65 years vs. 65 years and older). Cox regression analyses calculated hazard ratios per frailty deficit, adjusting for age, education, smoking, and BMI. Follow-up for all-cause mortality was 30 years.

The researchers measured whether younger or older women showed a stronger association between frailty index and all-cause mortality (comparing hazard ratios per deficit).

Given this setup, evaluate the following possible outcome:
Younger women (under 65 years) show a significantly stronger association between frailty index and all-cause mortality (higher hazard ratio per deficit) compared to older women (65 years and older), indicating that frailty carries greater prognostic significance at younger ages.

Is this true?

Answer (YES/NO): YES